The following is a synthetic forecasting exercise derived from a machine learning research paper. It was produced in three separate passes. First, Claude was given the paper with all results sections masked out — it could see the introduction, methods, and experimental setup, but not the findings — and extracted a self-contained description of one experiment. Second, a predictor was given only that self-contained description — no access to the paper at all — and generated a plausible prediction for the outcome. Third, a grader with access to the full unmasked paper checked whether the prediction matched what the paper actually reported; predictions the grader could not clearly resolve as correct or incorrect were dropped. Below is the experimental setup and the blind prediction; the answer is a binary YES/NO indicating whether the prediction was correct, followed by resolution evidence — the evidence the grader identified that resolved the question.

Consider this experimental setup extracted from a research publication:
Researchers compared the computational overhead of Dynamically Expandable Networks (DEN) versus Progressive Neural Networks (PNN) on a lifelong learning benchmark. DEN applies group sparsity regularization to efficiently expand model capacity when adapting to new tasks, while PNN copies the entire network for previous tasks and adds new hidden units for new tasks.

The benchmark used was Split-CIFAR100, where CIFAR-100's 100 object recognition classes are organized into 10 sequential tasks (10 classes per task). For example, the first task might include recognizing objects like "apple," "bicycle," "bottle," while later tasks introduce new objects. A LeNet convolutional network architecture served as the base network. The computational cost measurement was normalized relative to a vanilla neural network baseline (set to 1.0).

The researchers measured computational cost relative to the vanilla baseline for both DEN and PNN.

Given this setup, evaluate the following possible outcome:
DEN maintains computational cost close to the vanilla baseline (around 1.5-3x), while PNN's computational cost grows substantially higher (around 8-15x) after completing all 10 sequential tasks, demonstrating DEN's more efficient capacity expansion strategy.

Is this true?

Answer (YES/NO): NO